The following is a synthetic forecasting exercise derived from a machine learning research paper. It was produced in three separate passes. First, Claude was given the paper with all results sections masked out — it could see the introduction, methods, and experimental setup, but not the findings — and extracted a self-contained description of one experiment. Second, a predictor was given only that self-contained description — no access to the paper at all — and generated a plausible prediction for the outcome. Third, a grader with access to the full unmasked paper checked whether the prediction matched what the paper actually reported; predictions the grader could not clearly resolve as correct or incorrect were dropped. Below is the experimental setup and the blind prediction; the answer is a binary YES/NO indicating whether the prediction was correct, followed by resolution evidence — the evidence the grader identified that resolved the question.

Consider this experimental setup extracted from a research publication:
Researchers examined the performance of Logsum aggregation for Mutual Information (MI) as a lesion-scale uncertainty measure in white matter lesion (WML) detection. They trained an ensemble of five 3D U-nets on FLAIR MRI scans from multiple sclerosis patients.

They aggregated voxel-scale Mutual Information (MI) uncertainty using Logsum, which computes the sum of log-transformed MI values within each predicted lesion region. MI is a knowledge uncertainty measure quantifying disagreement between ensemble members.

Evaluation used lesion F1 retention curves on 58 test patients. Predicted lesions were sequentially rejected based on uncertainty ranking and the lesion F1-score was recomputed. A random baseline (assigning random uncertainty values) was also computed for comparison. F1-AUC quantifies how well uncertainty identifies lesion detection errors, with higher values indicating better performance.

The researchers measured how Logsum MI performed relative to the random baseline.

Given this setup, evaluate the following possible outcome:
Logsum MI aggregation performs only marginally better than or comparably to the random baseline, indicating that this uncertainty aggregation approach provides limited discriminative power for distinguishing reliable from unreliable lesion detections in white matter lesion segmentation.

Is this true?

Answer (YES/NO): YES